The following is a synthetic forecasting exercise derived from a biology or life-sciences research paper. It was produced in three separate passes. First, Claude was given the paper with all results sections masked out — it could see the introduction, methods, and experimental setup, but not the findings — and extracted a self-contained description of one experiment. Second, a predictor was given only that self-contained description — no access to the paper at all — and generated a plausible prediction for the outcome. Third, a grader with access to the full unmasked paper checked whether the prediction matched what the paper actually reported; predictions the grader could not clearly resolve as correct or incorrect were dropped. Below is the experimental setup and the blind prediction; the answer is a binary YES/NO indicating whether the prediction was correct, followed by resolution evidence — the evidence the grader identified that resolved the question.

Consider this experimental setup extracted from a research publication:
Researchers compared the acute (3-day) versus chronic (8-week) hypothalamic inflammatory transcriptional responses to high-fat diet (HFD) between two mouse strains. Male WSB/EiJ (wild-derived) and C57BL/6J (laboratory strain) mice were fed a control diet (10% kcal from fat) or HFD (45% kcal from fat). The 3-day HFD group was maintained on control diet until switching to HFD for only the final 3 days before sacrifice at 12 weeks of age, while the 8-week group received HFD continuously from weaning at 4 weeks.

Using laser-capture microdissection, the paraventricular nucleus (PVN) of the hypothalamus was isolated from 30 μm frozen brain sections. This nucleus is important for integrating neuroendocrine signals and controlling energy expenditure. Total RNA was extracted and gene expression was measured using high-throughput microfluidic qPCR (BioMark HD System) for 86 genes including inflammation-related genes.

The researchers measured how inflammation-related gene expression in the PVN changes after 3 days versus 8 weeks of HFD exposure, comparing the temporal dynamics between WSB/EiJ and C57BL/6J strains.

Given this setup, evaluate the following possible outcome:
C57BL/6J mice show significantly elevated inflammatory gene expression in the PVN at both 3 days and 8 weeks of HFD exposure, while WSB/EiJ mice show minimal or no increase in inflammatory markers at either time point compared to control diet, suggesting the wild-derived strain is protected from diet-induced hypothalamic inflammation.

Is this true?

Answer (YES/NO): NO